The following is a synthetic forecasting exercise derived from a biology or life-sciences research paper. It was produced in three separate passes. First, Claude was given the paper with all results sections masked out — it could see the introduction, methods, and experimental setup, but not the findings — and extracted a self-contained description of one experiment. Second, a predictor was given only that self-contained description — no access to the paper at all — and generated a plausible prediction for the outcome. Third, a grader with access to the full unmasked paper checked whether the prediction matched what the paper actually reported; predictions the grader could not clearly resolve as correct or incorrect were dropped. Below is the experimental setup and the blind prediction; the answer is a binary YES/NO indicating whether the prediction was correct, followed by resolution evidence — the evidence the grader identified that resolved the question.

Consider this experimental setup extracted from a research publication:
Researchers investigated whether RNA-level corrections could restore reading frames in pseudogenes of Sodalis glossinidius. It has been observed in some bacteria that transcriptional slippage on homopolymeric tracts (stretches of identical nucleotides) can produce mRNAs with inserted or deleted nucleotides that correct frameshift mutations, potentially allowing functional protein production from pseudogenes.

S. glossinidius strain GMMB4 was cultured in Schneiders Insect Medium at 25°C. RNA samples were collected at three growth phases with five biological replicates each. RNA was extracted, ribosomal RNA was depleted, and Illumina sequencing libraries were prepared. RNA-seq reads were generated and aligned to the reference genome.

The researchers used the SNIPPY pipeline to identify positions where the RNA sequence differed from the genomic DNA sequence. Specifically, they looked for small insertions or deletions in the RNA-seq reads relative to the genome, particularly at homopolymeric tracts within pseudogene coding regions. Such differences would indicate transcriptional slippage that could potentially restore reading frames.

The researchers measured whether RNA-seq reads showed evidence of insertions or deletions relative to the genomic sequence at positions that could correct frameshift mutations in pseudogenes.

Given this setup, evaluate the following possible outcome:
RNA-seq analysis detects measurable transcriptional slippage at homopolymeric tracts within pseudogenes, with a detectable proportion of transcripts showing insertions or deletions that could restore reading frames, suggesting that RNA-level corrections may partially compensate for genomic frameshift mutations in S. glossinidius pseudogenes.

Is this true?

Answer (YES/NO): NO